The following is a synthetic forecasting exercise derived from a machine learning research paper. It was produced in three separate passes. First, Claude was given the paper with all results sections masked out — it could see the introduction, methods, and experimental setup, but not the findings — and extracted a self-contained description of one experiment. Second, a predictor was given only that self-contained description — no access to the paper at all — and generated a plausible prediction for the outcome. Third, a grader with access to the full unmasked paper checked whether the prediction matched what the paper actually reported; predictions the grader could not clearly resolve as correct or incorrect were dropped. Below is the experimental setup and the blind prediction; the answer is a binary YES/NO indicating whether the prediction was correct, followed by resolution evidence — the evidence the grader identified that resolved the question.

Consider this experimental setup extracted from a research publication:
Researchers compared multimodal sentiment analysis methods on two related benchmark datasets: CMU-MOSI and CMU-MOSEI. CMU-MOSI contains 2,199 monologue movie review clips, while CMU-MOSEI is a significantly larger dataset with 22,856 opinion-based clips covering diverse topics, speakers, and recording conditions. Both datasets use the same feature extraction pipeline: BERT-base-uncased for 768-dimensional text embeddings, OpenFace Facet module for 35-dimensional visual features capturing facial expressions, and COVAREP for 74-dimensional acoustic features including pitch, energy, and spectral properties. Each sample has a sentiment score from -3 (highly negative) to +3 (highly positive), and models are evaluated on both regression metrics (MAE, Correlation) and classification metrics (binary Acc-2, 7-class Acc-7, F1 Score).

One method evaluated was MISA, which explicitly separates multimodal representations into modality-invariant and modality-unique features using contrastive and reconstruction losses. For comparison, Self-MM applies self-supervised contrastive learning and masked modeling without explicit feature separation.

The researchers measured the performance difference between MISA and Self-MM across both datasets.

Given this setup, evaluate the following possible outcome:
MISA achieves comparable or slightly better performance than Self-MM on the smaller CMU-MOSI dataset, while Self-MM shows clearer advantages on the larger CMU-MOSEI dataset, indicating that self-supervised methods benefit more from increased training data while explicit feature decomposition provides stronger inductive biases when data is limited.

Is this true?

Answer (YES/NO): NO